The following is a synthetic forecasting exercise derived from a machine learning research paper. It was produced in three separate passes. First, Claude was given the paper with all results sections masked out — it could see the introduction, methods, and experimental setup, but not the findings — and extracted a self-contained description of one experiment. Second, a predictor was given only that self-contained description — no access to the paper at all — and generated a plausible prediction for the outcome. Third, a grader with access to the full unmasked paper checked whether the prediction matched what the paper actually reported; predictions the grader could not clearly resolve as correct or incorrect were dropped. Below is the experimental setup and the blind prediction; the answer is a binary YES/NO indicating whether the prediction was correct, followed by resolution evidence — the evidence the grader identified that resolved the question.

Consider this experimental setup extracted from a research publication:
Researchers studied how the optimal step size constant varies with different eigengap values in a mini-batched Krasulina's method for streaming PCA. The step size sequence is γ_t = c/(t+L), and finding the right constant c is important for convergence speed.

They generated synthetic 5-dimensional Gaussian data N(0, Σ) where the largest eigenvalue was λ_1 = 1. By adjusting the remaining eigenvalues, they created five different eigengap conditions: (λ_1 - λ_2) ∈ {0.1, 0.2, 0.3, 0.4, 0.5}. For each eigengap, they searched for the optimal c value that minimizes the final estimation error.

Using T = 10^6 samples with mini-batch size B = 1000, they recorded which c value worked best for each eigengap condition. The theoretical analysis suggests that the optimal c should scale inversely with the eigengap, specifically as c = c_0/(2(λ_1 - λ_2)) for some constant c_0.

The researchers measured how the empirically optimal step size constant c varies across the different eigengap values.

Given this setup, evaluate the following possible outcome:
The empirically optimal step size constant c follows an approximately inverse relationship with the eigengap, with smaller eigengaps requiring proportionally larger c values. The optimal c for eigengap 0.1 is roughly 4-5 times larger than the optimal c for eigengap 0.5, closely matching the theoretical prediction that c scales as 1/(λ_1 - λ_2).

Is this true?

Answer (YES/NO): NO